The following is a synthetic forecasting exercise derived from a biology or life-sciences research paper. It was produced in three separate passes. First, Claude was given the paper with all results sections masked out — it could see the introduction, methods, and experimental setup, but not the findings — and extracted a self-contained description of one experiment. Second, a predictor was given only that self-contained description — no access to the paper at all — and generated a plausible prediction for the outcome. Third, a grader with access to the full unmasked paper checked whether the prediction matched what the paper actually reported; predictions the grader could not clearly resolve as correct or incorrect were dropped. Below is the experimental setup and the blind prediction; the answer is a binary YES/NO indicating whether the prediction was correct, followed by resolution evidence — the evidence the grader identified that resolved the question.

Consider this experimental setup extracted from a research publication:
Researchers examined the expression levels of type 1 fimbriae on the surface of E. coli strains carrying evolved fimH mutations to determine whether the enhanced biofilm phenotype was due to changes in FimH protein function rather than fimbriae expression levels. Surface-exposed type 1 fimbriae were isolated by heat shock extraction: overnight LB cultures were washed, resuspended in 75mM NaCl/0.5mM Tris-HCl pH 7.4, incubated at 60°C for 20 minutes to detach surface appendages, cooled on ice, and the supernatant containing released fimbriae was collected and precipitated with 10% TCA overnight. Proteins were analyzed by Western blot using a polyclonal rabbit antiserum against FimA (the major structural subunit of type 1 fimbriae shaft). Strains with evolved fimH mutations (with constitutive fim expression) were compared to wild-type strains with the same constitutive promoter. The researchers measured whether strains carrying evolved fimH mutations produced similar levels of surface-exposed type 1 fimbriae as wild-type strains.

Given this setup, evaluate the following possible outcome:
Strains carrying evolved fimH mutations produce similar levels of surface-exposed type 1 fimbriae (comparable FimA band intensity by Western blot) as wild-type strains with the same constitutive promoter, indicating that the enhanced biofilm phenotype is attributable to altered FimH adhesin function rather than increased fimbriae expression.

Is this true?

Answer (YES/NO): YES